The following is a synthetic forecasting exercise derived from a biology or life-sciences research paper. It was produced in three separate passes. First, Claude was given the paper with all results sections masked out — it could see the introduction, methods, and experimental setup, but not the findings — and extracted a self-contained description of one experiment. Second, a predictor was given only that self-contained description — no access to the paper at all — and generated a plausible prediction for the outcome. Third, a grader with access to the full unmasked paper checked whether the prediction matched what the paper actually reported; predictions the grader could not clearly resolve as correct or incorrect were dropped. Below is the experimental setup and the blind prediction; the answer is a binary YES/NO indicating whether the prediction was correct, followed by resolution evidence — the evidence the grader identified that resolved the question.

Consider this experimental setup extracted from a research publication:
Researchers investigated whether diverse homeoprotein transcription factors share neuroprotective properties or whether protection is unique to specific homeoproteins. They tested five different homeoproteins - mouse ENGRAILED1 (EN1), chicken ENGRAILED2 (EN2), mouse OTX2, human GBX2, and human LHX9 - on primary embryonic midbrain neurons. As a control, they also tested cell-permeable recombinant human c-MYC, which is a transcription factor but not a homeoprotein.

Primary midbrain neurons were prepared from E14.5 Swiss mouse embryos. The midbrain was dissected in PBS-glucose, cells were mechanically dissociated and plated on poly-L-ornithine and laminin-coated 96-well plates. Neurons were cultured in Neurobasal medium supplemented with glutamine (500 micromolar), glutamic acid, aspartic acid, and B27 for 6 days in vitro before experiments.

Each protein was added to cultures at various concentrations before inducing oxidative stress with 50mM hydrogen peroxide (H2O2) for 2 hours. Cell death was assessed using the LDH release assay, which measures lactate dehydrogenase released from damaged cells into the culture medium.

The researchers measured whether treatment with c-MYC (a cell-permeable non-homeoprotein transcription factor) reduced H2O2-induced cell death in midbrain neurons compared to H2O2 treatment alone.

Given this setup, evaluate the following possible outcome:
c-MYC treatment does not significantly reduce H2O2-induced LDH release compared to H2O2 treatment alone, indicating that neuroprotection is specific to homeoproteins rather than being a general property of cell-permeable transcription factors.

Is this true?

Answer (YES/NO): YES